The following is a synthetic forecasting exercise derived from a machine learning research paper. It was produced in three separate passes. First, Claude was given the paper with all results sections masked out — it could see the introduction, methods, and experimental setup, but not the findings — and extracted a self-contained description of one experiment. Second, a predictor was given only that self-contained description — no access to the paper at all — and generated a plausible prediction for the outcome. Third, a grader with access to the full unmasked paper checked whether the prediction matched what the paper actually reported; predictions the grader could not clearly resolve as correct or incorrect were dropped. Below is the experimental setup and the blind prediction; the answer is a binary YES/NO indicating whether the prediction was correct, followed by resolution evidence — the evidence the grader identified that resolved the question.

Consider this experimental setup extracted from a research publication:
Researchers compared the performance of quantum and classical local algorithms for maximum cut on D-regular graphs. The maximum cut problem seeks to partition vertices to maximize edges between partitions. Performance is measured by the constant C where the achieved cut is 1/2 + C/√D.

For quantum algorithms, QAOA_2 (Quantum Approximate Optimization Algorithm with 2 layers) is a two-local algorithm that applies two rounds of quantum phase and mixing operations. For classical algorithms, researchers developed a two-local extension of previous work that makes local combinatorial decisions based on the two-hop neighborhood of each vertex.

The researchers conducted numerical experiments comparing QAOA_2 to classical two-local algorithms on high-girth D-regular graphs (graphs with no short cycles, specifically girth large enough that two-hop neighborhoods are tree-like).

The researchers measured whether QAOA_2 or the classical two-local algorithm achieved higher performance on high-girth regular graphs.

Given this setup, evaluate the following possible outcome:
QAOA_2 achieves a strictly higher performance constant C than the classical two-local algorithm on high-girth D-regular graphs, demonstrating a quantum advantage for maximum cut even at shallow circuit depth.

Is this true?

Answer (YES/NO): NO